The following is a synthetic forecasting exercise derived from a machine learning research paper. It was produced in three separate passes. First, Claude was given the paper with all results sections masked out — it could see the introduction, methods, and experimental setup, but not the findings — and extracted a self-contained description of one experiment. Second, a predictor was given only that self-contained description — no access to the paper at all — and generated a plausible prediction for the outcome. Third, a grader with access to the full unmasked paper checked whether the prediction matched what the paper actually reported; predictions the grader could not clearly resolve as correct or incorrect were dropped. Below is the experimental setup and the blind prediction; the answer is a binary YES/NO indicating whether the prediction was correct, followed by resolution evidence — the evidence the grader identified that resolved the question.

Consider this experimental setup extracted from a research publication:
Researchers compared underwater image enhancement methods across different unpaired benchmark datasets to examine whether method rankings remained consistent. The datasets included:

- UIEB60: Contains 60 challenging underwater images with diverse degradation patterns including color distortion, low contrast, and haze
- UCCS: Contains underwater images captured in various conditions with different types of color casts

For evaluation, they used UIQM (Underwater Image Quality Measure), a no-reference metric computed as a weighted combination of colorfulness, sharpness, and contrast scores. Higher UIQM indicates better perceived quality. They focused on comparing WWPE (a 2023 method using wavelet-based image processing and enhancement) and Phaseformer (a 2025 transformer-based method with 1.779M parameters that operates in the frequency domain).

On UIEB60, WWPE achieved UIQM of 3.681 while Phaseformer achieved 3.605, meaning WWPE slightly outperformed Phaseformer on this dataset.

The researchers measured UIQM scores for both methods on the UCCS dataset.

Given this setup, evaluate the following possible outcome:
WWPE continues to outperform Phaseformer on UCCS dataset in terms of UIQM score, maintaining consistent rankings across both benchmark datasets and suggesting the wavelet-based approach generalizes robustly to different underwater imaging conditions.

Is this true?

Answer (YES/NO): NO